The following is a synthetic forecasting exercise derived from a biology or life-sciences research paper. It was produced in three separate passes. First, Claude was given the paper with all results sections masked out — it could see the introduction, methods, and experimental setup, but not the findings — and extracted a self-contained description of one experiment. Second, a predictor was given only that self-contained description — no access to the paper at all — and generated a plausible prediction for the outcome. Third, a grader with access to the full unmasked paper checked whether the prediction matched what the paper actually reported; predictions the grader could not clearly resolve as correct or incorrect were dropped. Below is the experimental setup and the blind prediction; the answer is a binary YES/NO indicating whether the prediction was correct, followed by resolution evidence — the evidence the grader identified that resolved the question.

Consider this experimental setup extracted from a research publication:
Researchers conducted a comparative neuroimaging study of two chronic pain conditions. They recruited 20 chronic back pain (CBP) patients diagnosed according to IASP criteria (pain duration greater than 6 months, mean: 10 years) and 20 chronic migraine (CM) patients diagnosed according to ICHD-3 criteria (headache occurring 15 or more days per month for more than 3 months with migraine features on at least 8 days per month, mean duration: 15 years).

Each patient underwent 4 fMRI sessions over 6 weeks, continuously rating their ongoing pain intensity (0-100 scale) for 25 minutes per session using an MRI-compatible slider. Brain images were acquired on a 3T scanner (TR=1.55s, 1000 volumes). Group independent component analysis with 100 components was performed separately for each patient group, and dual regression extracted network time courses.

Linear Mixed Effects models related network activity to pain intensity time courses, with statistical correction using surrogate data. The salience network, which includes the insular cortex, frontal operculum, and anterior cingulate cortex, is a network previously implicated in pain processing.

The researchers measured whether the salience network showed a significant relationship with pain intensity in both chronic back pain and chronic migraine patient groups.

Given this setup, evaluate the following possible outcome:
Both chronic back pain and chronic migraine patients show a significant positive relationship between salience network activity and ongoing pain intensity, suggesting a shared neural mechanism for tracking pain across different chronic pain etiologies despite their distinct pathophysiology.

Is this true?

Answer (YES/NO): NO